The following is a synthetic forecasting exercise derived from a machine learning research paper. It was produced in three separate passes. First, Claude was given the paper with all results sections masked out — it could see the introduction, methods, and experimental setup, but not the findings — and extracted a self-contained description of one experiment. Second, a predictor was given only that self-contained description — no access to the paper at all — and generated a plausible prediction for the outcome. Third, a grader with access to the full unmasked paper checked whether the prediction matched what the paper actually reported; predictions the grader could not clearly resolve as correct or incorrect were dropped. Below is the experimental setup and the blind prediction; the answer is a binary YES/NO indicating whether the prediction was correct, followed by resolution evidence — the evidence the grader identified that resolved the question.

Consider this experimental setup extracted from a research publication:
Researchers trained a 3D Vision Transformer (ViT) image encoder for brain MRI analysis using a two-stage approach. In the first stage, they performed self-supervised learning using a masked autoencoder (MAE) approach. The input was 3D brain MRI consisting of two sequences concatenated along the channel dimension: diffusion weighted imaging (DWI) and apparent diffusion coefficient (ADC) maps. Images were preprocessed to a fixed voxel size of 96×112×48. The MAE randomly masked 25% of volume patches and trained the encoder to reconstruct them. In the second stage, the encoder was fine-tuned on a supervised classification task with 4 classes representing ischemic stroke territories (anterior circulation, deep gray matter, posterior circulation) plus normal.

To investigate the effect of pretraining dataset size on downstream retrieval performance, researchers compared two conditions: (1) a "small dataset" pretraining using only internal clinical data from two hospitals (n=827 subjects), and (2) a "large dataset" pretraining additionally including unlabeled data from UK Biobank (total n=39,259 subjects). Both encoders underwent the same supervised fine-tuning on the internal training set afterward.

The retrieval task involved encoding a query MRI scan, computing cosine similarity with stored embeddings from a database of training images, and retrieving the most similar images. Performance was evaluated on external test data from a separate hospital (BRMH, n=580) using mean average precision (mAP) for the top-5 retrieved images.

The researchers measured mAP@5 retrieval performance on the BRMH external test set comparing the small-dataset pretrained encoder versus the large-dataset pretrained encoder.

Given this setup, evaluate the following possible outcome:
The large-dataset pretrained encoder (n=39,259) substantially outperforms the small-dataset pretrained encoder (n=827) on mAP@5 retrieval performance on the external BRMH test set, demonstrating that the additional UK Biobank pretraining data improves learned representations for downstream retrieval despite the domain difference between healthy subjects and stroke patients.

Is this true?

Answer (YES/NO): NO